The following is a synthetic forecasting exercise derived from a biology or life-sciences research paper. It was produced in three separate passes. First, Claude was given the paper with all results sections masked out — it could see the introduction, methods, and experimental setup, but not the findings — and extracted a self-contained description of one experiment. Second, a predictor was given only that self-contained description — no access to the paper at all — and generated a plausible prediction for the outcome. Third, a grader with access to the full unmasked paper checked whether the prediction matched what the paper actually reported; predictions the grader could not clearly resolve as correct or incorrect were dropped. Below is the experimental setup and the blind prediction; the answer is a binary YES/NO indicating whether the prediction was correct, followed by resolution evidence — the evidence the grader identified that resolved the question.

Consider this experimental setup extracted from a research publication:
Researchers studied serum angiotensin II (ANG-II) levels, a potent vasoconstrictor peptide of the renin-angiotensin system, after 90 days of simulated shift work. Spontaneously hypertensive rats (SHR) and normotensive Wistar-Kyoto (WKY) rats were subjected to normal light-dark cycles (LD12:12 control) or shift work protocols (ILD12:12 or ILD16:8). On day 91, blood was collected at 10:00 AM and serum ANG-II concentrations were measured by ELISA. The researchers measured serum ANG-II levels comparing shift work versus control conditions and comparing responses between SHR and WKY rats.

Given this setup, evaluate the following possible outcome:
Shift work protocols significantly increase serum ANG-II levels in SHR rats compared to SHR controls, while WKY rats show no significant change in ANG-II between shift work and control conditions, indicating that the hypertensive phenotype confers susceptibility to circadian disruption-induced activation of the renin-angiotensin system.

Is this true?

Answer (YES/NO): NO